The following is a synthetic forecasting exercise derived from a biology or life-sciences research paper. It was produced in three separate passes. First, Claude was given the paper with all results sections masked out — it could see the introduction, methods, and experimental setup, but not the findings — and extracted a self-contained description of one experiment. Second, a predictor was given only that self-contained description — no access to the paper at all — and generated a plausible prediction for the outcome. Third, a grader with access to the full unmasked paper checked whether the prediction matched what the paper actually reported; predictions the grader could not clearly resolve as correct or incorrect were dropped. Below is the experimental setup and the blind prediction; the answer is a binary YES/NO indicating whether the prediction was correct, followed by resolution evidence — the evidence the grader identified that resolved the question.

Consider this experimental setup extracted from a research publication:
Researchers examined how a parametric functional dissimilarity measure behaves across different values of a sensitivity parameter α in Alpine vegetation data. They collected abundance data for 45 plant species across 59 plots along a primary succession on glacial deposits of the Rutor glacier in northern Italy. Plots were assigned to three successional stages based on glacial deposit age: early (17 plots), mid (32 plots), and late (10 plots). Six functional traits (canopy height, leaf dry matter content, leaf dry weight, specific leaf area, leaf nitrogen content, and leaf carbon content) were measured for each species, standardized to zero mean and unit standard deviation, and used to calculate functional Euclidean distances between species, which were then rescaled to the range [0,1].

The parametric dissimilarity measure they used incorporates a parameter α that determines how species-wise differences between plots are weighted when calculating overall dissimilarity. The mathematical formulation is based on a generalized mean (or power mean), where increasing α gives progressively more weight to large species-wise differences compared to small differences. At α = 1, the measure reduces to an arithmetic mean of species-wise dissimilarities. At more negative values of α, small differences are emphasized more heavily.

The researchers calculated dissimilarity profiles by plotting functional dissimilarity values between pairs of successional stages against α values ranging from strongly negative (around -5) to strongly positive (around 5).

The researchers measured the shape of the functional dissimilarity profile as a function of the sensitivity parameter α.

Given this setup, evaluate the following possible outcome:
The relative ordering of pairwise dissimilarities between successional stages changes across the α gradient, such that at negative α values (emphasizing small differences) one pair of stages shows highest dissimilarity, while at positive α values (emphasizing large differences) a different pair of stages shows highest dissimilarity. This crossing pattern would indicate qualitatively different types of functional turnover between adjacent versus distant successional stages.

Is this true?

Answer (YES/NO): NO